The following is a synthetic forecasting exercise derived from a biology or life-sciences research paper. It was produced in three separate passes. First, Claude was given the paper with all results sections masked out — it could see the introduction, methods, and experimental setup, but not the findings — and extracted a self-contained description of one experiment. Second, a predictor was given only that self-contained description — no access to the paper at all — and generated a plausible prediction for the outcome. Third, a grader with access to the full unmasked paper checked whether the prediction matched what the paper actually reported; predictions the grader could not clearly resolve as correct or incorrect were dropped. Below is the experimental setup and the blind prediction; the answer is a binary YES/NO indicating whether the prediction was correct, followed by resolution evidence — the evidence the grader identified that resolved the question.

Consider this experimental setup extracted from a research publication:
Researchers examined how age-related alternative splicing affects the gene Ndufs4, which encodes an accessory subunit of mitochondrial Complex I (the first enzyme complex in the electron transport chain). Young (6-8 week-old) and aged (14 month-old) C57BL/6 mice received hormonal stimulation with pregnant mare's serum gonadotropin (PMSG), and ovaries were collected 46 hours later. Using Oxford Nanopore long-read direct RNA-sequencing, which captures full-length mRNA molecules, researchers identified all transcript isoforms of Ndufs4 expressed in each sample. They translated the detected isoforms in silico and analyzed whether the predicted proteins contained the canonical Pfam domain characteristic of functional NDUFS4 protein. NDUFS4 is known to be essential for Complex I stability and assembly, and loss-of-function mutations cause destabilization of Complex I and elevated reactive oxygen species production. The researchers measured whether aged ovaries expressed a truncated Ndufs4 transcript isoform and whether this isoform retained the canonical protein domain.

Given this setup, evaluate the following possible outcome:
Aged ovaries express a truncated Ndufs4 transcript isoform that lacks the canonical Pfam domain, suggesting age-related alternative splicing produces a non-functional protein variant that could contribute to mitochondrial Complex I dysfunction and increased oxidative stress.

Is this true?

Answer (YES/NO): NO